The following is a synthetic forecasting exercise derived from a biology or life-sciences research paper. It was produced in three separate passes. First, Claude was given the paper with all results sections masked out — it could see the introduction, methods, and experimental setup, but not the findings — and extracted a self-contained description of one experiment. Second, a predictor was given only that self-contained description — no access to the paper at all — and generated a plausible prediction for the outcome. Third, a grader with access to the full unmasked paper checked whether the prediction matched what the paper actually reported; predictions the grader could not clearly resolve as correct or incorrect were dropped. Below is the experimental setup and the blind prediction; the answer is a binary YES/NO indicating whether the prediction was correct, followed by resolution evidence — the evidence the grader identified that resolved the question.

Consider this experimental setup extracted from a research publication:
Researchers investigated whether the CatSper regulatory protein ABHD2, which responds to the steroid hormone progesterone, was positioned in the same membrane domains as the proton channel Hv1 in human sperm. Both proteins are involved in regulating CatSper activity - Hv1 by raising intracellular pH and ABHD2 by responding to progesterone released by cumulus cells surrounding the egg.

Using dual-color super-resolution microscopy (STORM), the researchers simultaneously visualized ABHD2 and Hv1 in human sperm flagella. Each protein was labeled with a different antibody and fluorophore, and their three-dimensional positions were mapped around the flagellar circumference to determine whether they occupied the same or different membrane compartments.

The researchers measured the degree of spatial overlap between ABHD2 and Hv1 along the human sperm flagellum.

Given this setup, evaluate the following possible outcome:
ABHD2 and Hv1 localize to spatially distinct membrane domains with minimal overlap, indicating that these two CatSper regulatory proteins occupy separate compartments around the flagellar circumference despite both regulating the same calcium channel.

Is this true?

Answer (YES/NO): YES